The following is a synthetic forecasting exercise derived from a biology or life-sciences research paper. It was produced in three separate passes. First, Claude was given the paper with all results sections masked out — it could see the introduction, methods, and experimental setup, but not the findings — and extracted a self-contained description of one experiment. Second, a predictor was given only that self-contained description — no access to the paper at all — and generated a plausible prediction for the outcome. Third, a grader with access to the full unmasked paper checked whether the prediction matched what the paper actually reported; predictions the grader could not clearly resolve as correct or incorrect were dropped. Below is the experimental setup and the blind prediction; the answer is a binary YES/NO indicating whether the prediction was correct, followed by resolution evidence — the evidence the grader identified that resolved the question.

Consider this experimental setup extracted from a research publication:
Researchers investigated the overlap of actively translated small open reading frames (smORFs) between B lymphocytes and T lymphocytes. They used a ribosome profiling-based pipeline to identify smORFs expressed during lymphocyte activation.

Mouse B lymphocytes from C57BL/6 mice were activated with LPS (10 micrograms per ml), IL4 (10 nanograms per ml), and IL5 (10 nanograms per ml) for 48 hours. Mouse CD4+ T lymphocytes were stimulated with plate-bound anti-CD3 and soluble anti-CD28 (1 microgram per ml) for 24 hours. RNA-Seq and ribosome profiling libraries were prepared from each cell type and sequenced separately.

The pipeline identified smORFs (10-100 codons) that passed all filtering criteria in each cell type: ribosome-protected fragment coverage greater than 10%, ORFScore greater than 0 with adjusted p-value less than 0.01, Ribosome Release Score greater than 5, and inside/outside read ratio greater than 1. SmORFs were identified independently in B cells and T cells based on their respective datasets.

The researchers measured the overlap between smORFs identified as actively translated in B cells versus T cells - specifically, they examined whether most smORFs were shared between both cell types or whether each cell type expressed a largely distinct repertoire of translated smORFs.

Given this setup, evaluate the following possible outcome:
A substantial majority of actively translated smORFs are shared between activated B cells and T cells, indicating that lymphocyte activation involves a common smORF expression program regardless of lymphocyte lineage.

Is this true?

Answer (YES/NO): NO